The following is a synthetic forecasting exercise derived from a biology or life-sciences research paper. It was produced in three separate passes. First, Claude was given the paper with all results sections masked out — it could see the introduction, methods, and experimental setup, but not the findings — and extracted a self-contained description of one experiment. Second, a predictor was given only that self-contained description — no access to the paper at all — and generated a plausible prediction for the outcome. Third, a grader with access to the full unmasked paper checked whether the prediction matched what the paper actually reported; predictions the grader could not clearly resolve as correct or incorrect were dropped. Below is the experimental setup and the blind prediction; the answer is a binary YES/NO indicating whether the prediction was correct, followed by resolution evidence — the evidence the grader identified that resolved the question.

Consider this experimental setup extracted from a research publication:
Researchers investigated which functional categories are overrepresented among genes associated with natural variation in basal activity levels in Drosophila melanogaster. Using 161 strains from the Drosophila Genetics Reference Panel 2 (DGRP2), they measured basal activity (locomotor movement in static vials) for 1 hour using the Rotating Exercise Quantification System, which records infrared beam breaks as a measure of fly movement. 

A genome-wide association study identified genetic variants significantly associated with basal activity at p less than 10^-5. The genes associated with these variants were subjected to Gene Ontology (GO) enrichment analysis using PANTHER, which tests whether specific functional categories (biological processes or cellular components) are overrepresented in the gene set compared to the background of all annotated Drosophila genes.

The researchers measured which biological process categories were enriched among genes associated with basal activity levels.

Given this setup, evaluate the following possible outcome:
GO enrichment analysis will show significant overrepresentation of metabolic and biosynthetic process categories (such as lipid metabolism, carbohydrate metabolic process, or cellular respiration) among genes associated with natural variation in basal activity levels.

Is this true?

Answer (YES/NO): NO